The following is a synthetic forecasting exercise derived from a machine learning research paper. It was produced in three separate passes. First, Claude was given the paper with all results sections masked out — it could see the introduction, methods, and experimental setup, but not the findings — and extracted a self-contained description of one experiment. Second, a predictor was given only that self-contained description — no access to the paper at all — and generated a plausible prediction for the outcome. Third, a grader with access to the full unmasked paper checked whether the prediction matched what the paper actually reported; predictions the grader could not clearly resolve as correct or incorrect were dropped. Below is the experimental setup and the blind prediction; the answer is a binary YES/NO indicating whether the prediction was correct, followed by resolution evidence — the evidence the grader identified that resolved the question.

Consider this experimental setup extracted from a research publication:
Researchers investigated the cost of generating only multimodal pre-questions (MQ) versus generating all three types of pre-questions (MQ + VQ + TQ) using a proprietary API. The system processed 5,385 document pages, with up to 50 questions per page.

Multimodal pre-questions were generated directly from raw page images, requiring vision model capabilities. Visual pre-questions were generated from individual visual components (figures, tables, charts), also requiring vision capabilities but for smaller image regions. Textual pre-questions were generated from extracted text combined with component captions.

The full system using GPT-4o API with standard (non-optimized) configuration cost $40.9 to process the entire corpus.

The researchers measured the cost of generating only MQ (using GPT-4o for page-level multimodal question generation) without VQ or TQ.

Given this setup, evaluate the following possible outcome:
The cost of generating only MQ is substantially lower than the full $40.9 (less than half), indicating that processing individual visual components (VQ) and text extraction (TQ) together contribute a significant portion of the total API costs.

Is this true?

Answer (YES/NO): YES